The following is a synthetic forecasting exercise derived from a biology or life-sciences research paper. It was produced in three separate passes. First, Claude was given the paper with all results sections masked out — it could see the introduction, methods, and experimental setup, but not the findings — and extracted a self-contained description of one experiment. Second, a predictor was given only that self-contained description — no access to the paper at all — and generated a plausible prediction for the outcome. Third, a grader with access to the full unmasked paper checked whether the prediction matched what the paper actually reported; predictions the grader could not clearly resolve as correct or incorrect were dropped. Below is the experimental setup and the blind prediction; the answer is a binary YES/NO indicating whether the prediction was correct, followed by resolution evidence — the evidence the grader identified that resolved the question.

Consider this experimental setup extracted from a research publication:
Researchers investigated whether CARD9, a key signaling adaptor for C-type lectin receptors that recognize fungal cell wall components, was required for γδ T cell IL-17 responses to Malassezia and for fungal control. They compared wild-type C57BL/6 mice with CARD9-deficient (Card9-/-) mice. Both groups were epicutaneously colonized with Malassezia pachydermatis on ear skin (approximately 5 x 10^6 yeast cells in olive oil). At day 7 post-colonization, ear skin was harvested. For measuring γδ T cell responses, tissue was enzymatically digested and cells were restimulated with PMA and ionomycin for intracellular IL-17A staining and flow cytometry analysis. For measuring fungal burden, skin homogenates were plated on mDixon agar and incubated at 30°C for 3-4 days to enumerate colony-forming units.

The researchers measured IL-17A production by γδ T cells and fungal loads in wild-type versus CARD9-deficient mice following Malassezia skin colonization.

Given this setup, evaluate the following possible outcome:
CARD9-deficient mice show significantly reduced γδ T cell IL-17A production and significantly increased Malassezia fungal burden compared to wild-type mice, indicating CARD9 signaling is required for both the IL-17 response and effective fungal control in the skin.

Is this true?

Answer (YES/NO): NO